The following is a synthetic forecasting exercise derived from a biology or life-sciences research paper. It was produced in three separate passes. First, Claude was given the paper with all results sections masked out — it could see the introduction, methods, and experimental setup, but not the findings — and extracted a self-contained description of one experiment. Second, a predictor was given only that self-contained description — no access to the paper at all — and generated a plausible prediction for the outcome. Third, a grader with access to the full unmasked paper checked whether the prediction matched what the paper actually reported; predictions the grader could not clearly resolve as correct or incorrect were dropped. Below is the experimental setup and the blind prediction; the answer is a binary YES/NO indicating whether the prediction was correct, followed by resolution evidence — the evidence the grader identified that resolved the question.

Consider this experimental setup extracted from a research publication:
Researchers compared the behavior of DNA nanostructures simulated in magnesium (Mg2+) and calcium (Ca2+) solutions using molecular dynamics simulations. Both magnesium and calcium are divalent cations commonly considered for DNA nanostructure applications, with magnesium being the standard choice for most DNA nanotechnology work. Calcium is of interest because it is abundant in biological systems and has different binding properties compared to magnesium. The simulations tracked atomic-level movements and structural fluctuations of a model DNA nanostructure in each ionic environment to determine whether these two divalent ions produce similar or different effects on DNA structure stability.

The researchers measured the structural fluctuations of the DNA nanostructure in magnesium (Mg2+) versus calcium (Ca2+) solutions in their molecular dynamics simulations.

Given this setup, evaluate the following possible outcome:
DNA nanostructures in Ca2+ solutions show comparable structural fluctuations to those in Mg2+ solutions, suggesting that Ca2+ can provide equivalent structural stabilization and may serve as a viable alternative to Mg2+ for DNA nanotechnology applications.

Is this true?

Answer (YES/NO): YES